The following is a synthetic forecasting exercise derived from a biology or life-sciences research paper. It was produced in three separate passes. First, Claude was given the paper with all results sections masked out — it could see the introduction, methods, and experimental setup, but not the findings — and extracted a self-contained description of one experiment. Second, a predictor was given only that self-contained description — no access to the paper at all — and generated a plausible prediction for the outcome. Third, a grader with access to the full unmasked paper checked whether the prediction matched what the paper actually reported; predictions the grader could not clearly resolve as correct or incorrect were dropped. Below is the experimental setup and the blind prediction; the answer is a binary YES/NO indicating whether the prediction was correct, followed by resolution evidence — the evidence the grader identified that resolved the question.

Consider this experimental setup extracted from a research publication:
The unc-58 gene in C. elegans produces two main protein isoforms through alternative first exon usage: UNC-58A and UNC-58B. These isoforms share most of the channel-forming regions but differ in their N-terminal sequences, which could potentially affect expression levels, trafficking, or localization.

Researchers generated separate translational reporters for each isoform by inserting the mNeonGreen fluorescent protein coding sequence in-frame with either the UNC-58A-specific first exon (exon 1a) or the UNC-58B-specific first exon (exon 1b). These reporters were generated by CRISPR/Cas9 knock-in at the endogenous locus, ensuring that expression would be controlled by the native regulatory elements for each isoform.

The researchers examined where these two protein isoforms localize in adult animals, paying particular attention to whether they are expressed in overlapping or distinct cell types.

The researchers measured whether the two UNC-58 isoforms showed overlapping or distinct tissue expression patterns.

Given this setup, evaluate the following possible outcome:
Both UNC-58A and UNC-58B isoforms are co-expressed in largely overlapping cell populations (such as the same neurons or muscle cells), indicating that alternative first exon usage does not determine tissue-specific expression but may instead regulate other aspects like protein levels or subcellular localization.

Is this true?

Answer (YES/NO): YES